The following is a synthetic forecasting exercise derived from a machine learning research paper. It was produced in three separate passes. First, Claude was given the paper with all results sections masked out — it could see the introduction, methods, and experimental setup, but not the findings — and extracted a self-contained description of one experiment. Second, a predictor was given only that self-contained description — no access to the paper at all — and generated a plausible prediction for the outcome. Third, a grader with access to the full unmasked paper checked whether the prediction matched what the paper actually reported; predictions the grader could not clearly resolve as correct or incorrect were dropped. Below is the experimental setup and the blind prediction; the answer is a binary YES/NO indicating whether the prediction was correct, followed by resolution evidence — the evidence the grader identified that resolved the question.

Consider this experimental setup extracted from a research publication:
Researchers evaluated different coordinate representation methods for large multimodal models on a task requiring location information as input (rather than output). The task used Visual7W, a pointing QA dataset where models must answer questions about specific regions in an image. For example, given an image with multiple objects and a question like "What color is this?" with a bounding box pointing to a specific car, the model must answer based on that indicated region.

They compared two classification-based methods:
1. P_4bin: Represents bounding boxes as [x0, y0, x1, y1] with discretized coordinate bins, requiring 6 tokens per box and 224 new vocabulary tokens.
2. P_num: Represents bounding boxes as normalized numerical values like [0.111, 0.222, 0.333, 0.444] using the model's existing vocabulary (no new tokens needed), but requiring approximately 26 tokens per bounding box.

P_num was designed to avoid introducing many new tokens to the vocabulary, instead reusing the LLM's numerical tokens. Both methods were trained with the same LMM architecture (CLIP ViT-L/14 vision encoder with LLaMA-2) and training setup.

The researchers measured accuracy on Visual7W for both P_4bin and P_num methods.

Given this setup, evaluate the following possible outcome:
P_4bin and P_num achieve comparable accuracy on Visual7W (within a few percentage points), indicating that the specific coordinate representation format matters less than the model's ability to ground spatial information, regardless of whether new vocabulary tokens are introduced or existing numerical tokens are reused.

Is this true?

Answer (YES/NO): NO